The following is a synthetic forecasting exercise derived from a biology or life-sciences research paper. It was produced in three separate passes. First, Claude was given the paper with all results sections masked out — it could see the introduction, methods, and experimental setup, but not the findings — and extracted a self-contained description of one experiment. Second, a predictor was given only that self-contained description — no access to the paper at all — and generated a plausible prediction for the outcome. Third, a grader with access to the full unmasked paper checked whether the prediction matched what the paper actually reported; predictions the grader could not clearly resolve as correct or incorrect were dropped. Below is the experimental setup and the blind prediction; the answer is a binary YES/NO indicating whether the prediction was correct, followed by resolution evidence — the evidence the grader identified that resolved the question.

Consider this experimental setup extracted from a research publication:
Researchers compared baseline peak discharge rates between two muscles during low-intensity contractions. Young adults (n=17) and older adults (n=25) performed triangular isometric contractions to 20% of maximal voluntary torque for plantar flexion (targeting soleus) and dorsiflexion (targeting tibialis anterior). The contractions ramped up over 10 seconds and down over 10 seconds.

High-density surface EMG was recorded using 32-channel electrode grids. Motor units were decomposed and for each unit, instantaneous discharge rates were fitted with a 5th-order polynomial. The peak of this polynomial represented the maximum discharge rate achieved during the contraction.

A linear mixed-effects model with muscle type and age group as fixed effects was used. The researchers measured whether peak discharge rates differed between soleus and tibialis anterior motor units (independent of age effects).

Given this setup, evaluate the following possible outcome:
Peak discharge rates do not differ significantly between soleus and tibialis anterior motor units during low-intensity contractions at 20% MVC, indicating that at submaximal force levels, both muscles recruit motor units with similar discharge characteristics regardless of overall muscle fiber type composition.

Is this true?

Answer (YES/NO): NO